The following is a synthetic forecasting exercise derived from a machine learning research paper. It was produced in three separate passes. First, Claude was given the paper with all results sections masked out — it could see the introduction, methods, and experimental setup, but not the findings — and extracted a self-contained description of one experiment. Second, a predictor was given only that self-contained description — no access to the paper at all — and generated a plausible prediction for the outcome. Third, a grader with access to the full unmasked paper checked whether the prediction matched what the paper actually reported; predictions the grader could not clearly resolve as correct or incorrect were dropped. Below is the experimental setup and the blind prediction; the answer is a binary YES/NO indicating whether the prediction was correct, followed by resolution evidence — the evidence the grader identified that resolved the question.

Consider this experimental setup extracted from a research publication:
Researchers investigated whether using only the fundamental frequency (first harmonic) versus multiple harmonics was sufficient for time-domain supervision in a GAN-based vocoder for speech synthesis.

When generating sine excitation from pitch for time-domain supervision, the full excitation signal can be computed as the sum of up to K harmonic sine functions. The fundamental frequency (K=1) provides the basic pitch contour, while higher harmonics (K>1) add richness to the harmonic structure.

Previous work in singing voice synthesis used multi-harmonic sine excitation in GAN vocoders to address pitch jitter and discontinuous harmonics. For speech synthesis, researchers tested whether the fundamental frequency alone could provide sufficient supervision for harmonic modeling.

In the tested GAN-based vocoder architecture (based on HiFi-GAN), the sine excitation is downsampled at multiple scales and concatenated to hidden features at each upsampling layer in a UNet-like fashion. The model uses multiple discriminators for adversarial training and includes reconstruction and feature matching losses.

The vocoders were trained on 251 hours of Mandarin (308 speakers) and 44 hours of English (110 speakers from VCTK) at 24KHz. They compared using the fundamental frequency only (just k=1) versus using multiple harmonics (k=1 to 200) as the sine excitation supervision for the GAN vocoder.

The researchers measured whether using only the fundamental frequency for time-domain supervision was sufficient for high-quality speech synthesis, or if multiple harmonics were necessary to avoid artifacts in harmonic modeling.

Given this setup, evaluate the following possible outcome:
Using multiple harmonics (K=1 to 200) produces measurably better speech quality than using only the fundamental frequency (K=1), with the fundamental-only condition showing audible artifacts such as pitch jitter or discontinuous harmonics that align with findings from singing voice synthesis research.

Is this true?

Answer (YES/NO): NO